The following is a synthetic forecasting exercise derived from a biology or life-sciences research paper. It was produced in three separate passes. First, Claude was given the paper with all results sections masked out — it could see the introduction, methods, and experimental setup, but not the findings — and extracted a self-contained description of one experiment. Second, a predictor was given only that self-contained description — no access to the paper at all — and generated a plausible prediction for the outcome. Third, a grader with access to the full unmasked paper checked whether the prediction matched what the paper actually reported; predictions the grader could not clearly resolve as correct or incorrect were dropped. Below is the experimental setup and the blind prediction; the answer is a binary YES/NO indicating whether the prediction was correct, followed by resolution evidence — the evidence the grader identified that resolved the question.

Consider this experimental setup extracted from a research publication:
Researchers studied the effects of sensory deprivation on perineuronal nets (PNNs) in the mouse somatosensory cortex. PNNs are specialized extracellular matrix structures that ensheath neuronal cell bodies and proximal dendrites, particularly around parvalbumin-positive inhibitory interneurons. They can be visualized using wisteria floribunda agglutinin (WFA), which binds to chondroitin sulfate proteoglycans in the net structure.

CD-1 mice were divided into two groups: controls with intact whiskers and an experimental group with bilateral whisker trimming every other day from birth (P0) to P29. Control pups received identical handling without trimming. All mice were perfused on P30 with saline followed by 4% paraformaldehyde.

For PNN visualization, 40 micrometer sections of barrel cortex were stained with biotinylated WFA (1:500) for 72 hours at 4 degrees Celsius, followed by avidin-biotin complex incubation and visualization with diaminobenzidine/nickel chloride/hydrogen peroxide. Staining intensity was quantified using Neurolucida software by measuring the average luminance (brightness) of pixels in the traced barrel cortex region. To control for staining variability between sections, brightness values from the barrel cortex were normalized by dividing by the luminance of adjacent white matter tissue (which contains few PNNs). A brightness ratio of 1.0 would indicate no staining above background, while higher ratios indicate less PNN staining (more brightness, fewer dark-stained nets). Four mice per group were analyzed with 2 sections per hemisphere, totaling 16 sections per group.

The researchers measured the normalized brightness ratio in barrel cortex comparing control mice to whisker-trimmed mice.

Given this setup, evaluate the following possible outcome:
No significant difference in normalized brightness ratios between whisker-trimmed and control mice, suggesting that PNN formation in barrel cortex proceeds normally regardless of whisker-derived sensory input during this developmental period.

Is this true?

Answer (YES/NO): NO